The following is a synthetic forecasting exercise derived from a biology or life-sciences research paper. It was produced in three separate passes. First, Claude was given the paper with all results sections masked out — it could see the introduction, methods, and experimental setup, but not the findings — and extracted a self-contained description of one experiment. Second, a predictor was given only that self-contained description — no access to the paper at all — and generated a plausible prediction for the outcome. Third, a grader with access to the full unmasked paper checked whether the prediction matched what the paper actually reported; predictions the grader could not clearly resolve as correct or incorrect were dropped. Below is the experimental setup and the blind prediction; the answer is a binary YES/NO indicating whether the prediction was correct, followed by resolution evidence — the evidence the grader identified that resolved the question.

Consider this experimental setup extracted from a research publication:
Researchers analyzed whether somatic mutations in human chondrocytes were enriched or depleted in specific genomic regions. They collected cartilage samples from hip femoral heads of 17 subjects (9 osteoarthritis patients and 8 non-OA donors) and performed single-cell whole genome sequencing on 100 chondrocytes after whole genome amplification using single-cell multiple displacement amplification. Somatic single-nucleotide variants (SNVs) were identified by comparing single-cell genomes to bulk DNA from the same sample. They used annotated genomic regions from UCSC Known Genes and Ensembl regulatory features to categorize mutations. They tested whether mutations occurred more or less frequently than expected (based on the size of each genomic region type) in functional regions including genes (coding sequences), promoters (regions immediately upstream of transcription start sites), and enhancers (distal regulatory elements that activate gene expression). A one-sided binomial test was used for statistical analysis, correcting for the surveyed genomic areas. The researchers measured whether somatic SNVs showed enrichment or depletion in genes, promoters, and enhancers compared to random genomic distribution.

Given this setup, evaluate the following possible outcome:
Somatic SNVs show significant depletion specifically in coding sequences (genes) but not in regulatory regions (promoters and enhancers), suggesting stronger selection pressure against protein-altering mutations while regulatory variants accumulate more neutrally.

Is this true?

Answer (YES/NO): NO